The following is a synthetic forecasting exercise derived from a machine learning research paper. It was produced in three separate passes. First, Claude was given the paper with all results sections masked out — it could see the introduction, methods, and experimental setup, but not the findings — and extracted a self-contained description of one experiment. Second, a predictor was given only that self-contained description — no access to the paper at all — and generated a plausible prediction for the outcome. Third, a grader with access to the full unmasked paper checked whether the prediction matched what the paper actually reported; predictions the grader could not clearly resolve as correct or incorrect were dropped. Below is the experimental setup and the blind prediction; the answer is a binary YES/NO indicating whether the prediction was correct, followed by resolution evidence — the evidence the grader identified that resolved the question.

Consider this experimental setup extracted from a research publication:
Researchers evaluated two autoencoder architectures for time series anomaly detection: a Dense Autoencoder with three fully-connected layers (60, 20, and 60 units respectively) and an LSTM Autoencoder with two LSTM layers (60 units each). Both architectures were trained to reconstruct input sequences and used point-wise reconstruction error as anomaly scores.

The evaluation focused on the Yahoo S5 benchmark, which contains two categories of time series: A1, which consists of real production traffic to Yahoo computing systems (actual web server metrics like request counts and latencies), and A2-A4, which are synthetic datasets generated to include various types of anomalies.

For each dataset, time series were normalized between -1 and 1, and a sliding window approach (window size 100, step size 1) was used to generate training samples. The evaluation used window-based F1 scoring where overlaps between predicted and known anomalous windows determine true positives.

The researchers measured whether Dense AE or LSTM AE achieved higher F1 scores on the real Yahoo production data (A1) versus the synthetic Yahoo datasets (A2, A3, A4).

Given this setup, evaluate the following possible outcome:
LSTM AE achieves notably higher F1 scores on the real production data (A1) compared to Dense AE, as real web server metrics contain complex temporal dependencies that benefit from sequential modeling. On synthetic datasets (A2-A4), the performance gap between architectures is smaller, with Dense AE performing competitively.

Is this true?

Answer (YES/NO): NO